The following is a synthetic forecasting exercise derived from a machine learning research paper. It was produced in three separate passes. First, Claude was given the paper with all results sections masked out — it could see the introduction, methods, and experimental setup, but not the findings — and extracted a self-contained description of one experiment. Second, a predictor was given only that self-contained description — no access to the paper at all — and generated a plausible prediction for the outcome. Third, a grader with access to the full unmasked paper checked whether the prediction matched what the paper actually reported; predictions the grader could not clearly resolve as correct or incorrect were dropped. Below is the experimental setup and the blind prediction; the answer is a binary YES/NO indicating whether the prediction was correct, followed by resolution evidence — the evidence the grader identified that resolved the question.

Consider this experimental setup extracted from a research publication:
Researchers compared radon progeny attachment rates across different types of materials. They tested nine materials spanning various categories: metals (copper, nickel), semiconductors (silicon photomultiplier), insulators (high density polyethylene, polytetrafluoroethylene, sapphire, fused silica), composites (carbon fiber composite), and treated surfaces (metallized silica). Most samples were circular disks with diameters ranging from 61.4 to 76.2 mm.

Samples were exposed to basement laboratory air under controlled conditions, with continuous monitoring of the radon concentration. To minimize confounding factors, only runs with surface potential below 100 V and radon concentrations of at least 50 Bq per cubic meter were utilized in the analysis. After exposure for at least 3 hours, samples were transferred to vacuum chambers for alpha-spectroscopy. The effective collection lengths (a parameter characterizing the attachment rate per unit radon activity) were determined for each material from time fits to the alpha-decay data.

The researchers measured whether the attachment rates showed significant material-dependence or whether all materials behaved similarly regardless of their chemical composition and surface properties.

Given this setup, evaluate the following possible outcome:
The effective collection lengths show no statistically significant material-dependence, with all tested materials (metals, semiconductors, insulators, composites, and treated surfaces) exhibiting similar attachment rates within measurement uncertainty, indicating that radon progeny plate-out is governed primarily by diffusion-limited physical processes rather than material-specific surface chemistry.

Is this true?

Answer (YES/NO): NO